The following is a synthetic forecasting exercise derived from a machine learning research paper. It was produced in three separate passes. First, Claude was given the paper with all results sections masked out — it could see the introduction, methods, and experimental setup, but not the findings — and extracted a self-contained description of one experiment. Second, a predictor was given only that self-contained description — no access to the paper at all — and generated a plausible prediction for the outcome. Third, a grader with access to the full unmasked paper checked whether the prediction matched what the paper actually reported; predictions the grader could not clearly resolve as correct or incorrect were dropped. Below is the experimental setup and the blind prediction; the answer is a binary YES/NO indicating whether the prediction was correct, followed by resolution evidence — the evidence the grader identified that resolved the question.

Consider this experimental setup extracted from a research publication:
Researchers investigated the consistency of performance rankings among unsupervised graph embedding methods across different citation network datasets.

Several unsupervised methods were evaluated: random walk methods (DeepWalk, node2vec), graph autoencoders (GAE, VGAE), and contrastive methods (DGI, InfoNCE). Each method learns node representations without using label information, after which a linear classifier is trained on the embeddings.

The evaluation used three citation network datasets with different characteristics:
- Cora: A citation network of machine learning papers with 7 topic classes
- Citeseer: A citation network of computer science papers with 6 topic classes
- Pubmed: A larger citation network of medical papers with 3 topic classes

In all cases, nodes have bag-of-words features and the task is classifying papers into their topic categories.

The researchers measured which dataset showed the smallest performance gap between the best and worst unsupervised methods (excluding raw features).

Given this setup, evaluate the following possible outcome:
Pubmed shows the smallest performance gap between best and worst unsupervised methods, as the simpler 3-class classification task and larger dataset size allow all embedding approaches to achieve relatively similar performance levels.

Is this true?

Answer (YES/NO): YES